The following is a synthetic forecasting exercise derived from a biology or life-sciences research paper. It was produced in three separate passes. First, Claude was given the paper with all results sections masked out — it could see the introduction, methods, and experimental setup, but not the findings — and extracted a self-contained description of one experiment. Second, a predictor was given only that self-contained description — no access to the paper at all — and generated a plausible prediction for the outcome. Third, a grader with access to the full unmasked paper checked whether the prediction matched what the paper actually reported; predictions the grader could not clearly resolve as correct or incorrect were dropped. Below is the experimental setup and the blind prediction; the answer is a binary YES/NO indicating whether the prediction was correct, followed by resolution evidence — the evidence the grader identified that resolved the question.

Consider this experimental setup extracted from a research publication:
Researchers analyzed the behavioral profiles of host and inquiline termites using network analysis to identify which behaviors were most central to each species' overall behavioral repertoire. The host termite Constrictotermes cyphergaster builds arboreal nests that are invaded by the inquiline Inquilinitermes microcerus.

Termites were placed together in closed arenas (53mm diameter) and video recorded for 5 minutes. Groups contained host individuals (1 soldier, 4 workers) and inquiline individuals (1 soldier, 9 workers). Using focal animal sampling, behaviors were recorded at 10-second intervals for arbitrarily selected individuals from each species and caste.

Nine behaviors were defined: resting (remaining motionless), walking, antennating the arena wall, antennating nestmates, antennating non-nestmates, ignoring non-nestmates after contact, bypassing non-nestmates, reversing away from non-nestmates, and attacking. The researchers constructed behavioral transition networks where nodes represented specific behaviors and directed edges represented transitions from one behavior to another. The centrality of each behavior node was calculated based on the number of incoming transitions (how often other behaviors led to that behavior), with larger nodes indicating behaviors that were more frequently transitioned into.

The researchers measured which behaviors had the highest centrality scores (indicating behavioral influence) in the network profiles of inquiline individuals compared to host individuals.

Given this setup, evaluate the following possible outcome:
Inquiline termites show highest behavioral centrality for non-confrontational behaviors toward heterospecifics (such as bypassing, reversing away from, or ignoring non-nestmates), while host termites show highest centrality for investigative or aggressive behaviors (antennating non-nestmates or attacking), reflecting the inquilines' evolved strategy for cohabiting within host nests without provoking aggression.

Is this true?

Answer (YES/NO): NO